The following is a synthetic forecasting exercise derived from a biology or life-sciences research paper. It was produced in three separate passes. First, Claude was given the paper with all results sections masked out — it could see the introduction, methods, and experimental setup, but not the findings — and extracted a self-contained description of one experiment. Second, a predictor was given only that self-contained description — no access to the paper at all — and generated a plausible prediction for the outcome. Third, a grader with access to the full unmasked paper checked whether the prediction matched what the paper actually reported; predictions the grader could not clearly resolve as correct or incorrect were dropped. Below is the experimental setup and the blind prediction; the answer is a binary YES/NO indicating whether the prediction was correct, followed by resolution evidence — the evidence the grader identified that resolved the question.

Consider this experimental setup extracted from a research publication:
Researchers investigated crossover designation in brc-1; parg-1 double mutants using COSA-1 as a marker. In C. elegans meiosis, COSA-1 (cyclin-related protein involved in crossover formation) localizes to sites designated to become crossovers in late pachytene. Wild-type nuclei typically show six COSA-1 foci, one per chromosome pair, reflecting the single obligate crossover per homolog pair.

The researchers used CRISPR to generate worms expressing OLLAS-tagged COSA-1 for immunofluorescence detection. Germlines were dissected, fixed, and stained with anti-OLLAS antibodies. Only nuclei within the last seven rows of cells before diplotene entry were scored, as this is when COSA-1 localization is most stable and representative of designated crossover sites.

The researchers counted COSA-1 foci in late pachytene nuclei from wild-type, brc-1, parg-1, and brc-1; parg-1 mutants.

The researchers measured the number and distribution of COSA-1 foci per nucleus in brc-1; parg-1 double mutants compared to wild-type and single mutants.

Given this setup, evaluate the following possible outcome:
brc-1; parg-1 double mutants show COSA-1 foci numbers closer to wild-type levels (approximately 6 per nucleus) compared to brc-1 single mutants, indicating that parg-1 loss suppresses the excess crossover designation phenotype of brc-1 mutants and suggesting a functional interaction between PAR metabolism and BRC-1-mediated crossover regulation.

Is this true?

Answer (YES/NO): NO